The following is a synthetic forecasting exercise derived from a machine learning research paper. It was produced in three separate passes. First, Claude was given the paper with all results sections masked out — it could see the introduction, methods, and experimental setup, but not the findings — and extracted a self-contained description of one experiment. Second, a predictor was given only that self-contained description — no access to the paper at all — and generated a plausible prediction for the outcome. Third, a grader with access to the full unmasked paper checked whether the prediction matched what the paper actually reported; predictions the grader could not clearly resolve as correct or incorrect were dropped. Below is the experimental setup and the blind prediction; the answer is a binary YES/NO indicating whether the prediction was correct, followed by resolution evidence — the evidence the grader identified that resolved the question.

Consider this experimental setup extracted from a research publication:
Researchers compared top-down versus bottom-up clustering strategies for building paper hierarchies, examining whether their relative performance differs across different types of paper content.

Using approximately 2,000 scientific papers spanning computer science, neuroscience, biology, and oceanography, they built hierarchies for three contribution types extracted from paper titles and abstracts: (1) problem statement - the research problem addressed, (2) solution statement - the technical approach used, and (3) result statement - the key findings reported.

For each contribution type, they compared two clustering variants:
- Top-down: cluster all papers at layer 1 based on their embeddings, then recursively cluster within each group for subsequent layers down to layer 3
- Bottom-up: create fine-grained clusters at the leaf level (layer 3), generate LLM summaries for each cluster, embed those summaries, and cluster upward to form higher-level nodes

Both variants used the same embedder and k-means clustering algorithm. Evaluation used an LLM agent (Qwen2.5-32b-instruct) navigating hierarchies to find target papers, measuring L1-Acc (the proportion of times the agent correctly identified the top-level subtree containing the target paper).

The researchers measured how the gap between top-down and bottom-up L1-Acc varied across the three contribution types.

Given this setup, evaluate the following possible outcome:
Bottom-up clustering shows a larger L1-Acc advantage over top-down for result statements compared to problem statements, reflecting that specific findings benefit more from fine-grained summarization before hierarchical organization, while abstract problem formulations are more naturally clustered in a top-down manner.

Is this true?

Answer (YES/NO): NO